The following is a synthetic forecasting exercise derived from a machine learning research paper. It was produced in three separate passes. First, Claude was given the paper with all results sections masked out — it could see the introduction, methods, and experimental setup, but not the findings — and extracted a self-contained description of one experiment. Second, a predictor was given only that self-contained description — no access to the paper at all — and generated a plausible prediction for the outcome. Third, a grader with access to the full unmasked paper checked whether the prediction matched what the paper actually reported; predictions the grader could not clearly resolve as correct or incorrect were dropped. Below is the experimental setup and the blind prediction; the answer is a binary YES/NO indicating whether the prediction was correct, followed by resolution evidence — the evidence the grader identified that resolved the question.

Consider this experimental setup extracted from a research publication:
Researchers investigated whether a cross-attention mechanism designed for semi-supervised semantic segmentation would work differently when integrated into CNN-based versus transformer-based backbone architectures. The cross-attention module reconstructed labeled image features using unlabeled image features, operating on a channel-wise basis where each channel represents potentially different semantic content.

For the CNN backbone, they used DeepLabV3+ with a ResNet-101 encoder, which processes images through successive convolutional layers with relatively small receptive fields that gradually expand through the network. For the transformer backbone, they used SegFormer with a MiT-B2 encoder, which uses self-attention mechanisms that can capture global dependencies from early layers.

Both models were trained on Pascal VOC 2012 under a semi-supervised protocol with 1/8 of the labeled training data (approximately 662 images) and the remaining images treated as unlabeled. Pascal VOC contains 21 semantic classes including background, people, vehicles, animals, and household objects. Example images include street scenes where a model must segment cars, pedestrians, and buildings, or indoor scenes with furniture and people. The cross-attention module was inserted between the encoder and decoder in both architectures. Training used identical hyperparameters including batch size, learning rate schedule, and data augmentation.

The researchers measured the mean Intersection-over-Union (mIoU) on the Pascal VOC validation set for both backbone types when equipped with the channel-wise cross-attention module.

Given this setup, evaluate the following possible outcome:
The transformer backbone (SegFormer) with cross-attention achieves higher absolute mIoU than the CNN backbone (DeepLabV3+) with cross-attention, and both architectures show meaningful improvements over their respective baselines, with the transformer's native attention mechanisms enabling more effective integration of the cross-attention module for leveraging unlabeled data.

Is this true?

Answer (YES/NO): NO